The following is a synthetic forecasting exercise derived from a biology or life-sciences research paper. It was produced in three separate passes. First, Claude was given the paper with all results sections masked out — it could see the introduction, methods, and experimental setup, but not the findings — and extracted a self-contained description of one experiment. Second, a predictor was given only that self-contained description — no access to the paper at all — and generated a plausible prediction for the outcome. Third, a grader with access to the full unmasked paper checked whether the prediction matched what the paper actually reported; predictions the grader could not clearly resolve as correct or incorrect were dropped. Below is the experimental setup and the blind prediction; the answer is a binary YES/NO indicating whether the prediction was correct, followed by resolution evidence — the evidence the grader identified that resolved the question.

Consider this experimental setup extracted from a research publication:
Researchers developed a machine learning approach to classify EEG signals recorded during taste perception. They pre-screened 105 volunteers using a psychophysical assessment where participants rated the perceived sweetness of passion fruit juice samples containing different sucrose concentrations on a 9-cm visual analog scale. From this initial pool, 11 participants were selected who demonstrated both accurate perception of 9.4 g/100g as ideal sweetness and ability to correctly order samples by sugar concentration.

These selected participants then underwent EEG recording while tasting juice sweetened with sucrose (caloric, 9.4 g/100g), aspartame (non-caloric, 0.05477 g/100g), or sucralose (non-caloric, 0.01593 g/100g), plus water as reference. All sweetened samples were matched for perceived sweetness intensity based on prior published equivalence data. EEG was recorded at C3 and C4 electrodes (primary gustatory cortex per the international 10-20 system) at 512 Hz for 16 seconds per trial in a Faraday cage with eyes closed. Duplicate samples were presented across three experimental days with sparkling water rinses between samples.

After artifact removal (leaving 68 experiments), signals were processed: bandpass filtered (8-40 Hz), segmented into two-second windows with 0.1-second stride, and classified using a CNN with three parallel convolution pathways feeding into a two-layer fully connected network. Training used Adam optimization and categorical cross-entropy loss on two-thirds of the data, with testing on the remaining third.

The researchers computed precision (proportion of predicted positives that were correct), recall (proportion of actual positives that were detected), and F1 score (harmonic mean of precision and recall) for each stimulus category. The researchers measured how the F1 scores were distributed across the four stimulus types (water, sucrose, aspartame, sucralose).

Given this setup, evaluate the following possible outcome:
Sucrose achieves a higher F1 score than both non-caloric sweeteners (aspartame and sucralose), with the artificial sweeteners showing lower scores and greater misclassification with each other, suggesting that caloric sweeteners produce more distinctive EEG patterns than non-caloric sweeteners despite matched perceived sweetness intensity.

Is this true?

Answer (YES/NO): NO